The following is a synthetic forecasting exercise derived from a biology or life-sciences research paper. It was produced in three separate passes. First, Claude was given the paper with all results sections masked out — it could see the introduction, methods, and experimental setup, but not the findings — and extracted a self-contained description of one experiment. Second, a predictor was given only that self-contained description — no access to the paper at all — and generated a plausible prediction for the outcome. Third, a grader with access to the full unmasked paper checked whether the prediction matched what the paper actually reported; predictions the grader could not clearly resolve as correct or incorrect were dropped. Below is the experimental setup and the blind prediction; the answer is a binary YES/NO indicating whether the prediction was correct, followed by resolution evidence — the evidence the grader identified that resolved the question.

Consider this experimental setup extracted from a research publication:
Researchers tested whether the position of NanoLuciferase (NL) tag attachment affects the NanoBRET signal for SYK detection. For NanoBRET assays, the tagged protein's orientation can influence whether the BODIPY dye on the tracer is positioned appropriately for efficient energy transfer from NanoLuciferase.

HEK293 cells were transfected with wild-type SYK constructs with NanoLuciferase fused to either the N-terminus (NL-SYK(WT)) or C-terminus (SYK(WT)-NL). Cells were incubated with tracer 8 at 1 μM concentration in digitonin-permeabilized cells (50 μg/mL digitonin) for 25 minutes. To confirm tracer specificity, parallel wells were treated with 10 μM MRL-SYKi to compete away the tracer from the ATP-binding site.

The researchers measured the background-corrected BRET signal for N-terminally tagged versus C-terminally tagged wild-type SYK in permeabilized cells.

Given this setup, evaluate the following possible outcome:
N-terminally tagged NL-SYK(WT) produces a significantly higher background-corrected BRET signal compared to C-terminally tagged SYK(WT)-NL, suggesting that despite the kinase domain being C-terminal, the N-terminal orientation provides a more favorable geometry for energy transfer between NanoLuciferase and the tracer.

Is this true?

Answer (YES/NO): NO